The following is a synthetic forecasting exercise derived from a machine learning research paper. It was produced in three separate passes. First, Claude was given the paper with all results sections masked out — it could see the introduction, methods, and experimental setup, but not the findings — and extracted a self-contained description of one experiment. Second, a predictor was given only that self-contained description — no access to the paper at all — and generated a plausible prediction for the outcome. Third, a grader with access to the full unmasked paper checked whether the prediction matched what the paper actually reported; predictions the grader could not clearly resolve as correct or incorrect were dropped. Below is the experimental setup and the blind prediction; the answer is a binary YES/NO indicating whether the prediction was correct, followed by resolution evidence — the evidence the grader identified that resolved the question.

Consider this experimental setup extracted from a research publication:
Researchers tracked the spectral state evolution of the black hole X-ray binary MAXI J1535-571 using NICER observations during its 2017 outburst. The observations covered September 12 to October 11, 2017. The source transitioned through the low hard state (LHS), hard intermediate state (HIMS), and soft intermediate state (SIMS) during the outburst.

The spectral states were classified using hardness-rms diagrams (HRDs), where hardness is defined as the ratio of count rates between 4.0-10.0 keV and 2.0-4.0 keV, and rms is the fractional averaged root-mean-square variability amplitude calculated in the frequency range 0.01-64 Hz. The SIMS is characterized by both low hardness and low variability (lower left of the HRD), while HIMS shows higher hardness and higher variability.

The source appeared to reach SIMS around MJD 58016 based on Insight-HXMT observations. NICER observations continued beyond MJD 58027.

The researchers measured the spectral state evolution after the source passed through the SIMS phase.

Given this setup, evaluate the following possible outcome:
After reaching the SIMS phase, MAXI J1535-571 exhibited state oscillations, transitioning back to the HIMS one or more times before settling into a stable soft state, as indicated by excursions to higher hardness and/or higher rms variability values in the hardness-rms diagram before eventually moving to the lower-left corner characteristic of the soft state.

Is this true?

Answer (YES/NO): NO